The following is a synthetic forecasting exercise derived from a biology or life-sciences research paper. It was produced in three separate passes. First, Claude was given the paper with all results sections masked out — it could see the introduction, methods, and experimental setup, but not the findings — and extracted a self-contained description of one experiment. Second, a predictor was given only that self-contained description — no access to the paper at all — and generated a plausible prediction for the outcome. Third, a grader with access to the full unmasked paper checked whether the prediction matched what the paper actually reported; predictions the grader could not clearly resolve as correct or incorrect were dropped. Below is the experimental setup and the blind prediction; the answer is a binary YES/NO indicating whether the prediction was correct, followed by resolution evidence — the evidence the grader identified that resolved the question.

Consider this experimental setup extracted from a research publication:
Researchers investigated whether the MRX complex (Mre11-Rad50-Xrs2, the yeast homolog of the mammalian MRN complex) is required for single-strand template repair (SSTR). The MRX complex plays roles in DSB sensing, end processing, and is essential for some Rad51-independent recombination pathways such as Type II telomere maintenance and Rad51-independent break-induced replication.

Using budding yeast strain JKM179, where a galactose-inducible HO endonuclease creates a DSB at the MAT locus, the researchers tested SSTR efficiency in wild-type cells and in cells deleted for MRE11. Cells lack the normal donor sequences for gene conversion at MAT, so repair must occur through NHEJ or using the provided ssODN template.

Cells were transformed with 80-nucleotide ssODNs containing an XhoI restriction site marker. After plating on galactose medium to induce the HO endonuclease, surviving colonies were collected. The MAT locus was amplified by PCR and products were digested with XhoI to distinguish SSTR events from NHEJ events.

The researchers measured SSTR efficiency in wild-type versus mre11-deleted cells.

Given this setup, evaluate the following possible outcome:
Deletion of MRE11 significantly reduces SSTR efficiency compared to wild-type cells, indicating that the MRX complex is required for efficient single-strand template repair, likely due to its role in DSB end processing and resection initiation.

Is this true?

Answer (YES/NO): YES